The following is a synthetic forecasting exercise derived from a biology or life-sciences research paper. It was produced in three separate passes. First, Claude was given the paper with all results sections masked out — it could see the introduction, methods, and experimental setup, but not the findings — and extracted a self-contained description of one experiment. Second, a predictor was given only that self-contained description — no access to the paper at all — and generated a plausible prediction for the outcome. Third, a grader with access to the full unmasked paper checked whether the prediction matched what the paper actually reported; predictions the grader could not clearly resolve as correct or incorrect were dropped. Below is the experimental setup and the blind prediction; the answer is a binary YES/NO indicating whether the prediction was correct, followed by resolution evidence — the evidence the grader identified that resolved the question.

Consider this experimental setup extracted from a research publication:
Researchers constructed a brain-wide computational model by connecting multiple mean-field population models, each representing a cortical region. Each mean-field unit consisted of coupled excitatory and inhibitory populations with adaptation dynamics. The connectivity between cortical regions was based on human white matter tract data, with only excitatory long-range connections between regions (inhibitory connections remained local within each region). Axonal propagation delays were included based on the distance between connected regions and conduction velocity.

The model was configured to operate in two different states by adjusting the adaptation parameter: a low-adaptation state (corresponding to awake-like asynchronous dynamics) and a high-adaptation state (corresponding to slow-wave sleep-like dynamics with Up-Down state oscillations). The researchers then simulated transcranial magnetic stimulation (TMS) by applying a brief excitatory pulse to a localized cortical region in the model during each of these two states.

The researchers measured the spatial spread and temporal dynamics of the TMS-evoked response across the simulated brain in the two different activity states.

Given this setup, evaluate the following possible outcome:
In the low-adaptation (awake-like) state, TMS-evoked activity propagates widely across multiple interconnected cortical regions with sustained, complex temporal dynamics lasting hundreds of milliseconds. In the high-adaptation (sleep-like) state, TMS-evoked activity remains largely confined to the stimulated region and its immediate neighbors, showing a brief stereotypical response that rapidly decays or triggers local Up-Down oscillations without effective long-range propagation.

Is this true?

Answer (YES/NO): YES